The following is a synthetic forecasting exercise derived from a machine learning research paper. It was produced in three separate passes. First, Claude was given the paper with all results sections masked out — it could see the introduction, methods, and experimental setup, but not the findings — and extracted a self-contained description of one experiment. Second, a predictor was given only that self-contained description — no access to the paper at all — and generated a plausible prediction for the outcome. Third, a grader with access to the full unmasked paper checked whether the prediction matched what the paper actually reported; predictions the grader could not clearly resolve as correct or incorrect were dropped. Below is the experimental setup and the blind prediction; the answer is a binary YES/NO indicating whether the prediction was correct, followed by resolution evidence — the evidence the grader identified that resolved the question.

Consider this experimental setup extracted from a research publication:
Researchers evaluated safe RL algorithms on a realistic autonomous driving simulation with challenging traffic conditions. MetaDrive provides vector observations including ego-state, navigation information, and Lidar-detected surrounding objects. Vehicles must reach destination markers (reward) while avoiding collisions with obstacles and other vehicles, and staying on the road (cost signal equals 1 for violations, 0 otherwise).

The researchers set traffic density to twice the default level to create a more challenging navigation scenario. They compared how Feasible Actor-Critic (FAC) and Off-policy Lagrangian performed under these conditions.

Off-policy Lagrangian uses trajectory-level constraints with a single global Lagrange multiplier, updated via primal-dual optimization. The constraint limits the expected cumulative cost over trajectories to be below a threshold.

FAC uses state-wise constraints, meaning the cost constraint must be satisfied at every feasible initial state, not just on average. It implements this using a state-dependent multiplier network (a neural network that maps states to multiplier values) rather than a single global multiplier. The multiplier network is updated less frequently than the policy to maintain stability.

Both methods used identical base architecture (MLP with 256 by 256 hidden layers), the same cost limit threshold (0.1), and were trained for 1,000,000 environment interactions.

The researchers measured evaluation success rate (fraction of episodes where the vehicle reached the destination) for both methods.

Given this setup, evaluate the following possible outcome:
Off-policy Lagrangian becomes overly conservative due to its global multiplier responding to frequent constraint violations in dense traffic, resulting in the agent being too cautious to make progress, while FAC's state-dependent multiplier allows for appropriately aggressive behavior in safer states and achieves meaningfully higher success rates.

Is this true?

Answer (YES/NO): NO